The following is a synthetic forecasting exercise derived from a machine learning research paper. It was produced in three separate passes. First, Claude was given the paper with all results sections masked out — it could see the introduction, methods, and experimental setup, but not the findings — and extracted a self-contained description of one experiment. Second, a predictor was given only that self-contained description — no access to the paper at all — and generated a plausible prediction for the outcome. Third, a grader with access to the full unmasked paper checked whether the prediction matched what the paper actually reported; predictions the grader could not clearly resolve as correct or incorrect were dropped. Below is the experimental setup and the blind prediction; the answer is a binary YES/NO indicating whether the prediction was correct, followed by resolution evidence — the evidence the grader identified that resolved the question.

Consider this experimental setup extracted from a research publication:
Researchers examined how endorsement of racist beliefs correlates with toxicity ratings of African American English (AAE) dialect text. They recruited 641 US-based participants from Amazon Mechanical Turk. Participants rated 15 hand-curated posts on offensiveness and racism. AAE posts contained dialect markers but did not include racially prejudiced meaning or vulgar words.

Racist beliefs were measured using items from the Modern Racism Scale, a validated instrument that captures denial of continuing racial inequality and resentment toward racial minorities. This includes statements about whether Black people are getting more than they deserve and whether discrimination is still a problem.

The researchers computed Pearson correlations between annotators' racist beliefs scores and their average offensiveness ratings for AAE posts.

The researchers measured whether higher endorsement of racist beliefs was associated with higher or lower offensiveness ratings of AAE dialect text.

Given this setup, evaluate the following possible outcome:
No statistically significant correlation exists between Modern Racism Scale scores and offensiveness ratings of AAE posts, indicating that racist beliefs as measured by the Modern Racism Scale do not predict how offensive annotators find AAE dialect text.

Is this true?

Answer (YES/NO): YES